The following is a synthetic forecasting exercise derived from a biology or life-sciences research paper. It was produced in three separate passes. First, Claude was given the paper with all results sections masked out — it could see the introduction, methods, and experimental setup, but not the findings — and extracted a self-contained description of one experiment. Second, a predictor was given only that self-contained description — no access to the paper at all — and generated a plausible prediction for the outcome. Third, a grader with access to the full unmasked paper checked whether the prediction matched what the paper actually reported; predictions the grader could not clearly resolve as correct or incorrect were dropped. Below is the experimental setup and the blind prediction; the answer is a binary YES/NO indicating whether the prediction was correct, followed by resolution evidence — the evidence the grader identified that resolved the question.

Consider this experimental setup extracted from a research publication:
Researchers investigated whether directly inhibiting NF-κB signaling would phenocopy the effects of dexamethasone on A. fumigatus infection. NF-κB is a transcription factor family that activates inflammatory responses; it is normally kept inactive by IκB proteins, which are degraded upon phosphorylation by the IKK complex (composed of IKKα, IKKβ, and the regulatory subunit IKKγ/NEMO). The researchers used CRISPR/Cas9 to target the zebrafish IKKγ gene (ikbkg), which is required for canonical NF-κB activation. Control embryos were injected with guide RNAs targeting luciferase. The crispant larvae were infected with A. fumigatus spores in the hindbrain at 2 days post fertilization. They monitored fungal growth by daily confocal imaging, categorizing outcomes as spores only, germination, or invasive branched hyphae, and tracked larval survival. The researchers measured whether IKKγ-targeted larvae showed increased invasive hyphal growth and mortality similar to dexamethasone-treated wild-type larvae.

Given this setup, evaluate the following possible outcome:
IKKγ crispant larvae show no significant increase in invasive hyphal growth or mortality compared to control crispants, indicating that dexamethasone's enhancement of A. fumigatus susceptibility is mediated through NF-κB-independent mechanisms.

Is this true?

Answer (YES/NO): NO